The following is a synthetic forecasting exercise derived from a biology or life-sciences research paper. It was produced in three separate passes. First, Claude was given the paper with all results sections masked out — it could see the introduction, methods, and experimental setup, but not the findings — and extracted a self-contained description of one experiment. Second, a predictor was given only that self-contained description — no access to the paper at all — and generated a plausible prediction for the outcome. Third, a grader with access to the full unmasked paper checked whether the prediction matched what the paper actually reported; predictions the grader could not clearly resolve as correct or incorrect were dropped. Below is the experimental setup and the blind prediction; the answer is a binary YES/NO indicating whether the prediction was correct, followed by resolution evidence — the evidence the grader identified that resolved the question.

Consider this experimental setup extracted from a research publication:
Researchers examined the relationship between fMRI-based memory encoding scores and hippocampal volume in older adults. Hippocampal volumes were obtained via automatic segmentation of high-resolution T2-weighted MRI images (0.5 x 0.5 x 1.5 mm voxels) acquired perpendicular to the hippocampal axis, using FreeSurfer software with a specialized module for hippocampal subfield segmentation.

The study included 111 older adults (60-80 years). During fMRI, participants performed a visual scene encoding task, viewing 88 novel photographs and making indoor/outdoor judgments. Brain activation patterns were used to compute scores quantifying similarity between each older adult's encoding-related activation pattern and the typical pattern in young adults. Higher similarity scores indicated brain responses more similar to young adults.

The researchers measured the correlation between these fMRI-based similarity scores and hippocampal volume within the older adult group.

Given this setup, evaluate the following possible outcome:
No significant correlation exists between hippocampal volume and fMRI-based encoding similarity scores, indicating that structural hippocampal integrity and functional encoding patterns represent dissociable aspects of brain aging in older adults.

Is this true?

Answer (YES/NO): YES